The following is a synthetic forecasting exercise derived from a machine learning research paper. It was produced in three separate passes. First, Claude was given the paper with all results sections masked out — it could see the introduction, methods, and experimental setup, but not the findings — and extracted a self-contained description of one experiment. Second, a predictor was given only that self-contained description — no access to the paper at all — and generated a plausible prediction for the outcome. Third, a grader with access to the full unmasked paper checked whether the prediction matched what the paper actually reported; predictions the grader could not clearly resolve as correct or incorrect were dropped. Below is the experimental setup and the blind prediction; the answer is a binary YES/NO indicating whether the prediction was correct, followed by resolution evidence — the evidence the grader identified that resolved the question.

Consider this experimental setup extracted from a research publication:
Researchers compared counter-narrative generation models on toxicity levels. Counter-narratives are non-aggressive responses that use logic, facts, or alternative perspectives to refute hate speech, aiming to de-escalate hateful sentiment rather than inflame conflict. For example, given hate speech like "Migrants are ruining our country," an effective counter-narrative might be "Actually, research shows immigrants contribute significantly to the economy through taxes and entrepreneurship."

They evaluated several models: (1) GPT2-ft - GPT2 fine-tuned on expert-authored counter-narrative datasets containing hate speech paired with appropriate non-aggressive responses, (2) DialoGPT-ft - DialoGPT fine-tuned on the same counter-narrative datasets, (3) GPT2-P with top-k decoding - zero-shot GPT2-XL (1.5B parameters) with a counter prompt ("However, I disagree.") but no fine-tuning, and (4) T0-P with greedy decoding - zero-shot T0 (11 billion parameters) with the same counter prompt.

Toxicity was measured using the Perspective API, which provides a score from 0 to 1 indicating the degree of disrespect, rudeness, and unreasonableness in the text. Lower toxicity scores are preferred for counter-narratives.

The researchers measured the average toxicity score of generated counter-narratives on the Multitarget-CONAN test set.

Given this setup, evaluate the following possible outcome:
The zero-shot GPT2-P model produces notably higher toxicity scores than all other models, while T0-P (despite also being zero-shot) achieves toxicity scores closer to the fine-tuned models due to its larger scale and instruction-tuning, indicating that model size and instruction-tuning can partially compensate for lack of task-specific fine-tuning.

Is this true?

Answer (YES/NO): NO